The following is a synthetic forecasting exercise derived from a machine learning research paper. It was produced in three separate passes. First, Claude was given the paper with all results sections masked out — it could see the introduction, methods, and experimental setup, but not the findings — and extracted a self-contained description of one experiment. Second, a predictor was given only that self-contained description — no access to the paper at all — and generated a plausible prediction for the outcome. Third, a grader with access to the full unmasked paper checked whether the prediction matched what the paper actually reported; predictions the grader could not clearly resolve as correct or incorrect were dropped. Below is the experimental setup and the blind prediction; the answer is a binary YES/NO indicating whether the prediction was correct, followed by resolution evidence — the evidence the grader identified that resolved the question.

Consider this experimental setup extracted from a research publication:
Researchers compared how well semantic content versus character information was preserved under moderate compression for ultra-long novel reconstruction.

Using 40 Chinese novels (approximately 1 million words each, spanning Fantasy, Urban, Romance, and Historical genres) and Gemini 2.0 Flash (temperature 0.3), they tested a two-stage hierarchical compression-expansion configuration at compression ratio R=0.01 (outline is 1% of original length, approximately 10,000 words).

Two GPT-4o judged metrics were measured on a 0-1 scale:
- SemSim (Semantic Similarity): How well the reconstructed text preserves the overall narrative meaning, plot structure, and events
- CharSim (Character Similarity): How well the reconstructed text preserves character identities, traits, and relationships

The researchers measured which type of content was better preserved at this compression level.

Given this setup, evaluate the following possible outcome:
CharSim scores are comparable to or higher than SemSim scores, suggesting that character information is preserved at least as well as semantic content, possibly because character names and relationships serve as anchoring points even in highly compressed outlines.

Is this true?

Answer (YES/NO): NO